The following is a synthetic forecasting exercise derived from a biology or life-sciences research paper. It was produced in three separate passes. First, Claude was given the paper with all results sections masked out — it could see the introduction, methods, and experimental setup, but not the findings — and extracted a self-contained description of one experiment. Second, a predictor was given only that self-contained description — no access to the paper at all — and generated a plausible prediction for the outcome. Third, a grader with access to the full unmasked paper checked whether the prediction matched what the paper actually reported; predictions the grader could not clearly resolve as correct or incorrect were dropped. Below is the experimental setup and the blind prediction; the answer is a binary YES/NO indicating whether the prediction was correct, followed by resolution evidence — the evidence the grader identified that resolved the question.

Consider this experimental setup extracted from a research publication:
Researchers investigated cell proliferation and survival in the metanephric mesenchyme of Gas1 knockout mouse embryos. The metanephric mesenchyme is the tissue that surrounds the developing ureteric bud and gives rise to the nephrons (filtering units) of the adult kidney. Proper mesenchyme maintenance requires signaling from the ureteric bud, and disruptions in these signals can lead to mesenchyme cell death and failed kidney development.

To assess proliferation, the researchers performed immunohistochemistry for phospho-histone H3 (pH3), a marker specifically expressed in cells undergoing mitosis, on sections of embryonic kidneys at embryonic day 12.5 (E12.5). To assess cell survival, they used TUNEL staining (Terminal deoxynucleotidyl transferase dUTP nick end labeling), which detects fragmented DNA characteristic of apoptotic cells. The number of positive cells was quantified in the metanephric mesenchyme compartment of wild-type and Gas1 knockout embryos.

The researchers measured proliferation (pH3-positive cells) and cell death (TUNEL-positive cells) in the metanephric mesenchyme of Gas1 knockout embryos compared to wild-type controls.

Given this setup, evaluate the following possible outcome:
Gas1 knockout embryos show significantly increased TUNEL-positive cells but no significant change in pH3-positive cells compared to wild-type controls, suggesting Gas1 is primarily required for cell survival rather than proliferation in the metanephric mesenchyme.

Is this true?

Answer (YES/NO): NO